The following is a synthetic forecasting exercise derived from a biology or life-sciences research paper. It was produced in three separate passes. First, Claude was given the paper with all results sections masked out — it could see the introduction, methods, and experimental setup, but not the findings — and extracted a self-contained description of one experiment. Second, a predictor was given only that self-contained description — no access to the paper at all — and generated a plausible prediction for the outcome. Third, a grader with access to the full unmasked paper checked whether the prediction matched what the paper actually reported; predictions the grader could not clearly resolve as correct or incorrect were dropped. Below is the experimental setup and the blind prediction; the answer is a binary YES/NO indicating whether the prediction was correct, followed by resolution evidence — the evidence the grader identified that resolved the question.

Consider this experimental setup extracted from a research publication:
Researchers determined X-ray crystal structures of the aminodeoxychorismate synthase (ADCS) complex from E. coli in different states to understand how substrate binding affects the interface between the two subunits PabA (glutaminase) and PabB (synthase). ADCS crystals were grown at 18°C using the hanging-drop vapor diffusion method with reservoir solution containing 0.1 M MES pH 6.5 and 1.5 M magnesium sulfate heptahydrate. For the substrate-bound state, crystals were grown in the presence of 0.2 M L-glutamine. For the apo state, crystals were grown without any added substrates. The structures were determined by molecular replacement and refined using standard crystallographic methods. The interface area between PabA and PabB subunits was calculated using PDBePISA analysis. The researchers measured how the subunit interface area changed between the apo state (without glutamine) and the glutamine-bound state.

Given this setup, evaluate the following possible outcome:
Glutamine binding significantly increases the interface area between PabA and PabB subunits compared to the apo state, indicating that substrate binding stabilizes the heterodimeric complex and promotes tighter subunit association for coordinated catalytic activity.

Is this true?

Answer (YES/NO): YES